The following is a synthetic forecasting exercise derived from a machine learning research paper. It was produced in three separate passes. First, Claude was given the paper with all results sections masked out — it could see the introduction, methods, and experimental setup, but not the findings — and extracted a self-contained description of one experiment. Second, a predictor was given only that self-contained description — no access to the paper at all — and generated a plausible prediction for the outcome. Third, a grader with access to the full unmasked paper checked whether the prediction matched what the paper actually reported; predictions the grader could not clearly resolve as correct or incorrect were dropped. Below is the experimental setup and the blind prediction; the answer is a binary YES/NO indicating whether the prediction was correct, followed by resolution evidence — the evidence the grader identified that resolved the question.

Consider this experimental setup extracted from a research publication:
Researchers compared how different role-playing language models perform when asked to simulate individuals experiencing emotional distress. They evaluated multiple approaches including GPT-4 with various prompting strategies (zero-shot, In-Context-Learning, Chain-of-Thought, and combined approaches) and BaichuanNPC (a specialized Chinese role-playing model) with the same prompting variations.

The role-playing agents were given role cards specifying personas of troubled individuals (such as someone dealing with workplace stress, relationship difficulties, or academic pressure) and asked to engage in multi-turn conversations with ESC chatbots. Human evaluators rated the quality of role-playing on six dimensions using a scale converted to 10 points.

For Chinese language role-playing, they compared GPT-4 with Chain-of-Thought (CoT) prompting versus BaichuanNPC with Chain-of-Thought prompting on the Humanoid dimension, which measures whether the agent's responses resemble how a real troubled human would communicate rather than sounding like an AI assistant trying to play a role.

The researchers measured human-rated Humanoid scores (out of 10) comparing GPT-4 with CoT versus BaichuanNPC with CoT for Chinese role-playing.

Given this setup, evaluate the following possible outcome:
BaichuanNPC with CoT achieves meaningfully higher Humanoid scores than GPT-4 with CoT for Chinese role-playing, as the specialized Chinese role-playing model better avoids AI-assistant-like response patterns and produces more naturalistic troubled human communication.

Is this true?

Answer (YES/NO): YES